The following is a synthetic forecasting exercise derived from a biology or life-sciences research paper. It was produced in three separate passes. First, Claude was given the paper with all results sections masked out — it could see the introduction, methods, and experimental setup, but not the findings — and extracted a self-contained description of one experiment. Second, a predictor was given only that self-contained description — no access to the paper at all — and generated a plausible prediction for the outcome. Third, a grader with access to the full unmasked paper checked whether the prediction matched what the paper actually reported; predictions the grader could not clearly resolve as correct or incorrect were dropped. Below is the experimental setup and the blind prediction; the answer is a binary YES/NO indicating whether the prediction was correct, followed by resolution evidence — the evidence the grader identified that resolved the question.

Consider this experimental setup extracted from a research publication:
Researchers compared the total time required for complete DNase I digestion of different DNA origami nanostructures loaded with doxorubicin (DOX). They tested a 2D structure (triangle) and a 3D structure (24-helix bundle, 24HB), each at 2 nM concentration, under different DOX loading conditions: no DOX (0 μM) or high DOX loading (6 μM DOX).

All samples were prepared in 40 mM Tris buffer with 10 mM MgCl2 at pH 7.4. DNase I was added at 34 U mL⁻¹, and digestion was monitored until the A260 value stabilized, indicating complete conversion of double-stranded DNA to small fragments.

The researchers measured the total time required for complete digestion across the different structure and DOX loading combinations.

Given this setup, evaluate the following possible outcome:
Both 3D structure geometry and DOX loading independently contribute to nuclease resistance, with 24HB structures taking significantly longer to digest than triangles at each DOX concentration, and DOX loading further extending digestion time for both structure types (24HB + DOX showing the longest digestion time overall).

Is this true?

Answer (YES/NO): YES